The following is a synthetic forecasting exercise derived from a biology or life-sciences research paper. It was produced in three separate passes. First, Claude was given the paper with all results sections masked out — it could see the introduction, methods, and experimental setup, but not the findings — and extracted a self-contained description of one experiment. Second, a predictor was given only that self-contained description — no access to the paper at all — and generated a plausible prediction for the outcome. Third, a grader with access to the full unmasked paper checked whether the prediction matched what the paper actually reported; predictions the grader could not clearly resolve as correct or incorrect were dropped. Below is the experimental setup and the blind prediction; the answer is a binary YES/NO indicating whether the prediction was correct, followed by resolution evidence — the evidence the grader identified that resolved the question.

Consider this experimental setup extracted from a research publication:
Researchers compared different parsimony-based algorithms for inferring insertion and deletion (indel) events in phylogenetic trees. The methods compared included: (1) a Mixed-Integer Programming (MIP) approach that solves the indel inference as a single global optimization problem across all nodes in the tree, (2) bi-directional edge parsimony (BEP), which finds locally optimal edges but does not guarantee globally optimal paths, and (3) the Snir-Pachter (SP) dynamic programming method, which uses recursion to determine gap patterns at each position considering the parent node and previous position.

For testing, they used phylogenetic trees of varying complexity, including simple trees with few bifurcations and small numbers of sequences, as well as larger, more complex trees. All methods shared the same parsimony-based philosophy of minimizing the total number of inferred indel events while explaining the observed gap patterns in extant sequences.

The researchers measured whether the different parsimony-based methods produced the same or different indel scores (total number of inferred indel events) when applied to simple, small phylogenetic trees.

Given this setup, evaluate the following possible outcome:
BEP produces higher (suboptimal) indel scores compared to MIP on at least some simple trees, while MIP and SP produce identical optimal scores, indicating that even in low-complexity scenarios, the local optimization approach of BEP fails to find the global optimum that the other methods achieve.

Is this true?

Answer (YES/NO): NO